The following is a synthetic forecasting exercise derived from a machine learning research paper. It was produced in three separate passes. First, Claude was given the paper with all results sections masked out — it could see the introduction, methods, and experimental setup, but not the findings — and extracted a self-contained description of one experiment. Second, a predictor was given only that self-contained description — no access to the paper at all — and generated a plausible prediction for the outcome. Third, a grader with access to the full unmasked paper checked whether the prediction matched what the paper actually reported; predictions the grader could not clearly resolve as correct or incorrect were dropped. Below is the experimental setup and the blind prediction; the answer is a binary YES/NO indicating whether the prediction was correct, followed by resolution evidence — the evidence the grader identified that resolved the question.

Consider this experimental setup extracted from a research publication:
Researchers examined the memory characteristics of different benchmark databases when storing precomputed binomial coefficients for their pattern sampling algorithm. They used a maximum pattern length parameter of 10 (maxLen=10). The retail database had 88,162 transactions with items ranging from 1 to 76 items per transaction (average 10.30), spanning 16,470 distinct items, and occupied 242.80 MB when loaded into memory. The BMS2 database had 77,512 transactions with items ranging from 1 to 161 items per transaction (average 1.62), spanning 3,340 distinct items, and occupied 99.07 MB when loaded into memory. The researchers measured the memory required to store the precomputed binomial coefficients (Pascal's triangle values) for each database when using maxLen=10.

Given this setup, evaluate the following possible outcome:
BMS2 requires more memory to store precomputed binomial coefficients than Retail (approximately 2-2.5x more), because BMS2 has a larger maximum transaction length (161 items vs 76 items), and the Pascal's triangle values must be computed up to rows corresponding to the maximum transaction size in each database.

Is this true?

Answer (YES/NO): YES